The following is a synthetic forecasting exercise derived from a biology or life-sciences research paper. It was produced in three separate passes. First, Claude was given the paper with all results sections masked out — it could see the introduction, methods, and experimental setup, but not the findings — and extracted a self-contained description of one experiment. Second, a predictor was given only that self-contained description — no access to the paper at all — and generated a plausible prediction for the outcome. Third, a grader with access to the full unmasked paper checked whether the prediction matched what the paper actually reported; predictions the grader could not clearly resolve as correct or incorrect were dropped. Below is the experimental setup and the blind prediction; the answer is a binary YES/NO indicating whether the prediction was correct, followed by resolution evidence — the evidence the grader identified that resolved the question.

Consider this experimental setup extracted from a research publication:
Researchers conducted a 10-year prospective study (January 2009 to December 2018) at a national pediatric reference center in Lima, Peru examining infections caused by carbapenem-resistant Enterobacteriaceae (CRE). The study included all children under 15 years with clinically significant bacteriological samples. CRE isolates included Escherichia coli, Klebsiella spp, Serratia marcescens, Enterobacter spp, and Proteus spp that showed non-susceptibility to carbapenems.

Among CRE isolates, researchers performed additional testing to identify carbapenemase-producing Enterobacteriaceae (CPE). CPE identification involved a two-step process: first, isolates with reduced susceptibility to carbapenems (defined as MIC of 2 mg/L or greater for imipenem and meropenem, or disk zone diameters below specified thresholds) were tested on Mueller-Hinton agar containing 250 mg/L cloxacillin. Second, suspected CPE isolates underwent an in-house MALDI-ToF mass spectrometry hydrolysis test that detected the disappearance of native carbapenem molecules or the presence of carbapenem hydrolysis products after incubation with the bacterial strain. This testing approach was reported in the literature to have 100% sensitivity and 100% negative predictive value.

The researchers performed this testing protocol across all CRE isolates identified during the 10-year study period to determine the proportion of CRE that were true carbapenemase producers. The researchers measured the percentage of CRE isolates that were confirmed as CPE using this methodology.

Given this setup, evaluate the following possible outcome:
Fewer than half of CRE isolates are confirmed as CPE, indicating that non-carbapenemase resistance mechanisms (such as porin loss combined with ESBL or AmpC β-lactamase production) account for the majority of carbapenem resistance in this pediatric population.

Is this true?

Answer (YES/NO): NO